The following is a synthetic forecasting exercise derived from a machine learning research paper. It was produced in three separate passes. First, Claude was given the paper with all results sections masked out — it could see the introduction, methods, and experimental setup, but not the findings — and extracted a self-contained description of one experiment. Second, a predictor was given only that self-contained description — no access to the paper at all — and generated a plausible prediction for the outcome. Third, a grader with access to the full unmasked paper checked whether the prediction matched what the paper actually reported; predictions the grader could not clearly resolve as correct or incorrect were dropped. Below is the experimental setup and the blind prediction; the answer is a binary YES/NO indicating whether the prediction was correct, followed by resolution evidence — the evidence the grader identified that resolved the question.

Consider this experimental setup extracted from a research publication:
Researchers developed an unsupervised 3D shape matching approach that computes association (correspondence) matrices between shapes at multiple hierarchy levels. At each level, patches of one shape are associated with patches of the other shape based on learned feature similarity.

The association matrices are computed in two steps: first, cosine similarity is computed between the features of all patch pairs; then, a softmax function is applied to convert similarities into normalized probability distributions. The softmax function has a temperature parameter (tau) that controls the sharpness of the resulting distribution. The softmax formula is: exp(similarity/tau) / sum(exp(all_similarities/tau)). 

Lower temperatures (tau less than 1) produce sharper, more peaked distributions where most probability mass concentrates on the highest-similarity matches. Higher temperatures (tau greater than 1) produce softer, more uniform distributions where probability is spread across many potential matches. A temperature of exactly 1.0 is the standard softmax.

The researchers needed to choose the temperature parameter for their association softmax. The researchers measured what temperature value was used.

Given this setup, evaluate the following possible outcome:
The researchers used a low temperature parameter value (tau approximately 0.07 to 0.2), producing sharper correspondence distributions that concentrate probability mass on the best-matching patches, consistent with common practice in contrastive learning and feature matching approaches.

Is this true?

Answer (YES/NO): NO